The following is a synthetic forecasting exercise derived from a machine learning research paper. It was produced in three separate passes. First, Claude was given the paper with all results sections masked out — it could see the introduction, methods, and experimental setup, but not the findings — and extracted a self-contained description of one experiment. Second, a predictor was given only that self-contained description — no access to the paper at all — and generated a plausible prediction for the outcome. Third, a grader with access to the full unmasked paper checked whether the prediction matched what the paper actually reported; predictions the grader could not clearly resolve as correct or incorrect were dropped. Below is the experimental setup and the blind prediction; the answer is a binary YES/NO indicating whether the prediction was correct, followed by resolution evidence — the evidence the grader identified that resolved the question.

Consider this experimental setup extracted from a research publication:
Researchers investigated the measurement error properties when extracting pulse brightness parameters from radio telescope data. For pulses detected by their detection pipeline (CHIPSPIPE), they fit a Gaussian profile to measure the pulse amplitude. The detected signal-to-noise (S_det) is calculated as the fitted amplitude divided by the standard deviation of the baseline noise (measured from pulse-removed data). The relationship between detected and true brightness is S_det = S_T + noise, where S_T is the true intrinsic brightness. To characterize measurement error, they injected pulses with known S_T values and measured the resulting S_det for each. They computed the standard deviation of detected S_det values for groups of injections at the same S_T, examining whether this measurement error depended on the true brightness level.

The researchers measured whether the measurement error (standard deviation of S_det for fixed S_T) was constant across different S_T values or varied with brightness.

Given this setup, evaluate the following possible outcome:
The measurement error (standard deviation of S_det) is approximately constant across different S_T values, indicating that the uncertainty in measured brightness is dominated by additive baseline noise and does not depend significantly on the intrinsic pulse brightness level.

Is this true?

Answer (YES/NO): YES